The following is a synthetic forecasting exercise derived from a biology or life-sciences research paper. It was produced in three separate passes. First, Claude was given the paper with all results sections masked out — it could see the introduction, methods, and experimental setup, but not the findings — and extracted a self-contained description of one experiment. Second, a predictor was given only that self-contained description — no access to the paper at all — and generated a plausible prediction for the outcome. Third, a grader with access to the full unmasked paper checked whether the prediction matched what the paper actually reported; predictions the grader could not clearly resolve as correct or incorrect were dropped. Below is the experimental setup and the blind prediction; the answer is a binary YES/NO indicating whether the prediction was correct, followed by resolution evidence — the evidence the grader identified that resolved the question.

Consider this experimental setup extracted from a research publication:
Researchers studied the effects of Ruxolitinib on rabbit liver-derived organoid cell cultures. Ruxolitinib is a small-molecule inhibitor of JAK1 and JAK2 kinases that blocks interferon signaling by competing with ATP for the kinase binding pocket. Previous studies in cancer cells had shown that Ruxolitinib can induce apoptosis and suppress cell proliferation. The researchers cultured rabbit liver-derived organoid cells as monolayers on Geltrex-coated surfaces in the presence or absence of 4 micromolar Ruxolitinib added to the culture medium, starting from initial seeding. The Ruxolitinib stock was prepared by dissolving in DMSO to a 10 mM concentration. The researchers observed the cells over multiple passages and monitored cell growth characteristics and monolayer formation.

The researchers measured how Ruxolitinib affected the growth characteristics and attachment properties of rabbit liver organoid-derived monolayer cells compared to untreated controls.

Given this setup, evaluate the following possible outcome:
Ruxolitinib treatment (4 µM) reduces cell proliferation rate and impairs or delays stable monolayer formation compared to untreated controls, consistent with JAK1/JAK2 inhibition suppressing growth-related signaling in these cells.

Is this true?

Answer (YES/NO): NO